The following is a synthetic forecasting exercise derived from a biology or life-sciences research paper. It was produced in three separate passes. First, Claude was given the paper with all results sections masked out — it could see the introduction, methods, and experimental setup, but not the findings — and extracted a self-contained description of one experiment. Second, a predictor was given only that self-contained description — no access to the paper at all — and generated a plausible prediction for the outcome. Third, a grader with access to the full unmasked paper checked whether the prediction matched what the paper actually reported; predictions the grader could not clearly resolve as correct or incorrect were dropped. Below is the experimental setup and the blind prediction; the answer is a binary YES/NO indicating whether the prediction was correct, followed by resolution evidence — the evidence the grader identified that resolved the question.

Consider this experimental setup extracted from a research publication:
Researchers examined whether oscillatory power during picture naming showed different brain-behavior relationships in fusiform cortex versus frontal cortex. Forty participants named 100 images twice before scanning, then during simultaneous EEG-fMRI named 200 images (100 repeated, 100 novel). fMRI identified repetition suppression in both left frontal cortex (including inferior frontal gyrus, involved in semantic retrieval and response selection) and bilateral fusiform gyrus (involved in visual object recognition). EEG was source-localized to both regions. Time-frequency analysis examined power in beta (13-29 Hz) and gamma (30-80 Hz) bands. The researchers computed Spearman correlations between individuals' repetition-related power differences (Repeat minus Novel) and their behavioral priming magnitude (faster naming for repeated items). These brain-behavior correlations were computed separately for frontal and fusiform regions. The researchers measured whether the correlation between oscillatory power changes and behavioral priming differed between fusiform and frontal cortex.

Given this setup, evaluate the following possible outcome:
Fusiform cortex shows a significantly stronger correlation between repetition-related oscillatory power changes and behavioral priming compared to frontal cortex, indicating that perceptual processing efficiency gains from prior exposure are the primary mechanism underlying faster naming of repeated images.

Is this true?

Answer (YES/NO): NO